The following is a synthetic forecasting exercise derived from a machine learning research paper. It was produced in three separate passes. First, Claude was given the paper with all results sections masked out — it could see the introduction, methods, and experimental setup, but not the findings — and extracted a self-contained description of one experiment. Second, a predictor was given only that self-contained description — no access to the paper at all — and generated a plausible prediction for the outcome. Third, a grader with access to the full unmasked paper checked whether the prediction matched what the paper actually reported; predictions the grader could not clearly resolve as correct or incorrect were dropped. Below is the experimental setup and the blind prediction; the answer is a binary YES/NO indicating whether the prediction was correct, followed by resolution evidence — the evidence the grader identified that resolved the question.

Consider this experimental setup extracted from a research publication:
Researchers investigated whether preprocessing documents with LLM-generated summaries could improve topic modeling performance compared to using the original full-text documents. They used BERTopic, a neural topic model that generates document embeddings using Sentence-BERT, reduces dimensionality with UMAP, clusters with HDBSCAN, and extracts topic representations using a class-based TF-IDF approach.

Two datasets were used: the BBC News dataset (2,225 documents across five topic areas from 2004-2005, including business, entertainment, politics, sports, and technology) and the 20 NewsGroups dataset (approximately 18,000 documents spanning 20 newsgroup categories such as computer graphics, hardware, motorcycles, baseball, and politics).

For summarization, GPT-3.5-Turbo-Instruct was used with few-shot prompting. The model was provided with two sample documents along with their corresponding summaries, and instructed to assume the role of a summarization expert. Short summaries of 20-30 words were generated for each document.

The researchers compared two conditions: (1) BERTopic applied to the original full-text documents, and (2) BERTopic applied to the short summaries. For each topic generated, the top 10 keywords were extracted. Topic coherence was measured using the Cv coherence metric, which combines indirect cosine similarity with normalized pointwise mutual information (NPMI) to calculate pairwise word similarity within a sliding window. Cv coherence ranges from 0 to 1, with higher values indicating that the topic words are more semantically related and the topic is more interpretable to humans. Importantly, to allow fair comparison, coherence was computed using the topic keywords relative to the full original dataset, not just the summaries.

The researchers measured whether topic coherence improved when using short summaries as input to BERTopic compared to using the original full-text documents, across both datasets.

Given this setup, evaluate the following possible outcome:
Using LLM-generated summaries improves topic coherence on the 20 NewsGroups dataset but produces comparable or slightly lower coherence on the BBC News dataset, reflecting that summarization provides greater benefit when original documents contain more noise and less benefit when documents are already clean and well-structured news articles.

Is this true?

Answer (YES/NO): NO